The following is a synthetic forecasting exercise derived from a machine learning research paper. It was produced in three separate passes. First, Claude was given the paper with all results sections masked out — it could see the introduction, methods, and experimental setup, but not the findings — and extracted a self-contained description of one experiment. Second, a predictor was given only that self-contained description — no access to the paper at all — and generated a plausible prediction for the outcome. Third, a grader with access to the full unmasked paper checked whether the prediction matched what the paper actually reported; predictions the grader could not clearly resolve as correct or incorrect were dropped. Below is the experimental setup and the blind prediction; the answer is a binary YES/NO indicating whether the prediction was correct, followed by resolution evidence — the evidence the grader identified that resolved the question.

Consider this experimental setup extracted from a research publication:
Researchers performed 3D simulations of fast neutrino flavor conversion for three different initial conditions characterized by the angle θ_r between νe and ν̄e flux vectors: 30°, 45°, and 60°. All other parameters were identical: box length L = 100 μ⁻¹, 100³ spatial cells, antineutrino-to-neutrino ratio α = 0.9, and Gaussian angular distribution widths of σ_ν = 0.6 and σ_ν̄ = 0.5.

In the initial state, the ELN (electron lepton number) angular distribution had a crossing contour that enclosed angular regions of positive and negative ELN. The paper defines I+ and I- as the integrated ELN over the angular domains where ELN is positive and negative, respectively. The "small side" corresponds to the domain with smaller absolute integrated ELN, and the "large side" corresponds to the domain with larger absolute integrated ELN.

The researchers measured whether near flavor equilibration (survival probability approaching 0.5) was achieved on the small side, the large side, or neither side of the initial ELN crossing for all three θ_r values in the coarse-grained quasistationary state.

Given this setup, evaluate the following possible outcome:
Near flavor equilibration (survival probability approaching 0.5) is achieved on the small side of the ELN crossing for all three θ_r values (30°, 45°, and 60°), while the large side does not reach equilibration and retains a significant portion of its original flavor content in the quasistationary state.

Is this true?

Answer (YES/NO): YES